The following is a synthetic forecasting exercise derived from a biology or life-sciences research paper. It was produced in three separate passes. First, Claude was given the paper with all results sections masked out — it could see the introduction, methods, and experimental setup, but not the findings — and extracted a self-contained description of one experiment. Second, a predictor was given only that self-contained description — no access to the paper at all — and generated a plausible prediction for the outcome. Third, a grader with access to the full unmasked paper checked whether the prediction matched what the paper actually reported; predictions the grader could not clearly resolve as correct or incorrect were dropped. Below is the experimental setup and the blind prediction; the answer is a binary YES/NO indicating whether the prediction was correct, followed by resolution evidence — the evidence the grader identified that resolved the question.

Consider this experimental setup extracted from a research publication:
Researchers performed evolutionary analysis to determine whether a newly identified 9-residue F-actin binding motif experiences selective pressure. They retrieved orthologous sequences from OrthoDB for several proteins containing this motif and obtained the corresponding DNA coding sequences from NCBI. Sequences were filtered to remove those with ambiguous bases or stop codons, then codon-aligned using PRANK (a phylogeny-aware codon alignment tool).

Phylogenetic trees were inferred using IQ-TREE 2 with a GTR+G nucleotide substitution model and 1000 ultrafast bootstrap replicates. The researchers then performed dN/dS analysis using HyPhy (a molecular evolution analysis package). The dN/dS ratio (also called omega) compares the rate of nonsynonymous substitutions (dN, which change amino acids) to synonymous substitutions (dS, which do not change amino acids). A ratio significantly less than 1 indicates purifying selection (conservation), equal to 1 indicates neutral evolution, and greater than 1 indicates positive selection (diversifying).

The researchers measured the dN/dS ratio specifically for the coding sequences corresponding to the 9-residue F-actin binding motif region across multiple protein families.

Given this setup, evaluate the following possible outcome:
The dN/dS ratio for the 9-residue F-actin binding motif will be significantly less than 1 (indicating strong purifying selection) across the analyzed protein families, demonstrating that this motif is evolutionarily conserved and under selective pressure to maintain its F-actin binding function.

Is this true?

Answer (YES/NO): YES